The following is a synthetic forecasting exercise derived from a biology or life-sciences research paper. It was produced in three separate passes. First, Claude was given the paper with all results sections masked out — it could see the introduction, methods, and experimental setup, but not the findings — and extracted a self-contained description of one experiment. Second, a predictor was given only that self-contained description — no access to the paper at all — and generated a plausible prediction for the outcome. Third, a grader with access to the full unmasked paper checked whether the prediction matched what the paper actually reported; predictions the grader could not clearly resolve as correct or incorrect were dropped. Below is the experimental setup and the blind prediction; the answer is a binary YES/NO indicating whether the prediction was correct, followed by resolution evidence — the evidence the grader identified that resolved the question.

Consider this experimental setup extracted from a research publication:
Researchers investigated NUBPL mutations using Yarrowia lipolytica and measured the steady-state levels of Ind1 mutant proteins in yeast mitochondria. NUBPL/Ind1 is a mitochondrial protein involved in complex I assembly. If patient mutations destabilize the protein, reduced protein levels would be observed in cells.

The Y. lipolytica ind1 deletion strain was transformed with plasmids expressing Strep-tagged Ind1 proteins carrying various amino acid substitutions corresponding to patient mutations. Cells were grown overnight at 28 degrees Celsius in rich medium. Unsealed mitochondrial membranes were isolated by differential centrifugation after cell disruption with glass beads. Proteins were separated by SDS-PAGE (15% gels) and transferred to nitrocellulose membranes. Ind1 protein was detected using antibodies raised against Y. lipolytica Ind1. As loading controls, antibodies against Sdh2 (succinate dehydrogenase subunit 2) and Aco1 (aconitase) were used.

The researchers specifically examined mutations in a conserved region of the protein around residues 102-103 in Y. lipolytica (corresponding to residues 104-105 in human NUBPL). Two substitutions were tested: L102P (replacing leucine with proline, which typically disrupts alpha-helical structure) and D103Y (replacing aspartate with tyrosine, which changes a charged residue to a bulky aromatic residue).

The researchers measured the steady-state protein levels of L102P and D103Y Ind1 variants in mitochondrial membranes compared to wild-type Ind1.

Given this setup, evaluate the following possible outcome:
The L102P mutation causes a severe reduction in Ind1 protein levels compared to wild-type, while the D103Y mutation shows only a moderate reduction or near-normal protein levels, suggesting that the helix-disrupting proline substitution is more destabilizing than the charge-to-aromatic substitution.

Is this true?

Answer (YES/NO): YES